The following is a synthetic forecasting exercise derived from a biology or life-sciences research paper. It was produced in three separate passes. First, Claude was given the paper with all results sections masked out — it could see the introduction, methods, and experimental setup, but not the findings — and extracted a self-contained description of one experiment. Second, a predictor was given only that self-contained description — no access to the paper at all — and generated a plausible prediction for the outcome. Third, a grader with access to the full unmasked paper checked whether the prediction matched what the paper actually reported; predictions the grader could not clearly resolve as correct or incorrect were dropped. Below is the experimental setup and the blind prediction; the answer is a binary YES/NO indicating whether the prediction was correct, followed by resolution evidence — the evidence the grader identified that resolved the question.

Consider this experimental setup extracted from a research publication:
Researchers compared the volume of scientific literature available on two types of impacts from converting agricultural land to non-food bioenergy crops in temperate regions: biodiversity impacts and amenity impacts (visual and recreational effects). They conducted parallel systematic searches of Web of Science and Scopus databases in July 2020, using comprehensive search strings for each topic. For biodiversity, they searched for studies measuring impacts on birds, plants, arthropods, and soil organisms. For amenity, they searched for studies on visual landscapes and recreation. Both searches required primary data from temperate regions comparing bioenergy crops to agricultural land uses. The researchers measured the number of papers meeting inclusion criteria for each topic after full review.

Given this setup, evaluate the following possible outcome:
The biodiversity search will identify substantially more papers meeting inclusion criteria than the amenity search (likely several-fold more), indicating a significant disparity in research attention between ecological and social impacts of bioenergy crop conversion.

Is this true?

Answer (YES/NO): NO